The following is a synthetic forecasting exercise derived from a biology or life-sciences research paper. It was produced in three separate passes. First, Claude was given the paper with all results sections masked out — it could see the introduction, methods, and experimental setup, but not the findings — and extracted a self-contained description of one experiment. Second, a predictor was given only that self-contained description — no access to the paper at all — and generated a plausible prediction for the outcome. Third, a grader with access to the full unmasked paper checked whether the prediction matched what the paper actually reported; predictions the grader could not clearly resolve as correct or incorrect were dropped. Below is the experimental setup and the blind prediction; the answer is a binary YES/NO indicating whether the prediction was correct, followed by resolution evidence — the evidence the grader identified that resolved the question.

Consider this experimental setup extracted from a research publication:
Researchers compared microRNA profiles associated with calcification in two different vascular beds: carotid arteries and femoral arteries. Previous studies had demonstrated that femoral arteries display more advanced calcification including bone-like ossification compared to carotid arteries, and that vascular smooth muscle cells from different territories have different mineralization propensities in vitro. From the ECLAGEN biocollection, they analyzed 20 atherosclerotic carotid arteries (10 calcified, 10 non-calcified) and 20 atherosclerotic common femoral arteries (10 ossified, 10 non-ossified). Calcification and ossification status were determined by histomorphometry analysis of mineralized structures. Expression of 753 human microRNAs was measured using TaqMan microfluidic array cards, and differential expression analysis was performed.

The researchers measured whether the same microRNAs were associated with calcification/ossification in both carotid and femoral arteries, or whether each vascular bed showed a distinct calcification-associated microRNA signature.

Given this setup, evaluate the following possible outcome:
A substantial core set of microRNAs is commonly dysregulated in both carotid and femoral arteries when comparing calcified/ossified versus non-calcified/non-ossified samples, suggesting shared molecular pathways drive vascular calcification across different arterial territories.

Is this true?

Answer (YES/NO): NO